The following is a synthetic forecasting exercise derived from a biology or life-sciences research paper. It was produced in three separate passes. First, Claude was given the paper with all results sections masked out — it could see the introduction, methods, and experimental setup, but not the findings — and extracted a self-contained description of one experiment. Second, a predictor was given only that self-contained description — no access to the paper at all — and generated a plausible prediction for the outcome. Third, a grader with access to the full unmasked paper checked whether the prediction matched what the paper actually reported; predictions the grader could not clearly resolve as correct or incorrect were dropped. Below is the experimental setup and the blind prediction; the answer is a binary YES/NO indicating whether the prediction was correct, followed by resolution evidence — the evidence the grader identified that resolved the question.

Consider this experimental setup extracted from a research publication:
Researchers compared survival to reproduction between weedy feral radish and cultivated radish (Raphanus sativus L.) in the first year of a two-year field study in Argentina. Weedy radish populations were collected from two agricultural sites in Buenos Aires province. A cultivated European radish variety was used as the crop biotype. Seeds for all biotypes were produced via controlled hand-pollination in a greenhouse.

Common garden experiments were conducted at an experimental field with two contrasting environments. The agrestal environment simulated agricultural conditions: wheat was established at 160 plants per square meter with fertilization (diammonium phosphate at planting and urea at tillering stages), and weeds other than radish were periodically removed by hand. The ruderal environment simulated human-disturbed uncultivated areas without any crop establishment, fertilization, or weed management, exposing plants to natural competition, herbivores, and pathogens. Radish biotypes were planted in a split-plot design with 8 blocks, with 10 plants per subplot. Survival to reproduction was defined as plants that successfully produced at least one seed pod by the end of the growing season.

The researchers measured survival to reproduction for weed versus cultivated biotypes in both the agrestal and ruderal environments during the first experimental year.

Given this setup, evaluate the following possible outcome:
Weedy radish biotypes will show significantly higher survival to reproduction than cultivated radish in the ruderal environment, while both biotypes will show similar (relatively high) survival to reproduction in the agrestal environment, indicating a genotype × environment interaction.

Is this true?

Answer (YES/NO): NO